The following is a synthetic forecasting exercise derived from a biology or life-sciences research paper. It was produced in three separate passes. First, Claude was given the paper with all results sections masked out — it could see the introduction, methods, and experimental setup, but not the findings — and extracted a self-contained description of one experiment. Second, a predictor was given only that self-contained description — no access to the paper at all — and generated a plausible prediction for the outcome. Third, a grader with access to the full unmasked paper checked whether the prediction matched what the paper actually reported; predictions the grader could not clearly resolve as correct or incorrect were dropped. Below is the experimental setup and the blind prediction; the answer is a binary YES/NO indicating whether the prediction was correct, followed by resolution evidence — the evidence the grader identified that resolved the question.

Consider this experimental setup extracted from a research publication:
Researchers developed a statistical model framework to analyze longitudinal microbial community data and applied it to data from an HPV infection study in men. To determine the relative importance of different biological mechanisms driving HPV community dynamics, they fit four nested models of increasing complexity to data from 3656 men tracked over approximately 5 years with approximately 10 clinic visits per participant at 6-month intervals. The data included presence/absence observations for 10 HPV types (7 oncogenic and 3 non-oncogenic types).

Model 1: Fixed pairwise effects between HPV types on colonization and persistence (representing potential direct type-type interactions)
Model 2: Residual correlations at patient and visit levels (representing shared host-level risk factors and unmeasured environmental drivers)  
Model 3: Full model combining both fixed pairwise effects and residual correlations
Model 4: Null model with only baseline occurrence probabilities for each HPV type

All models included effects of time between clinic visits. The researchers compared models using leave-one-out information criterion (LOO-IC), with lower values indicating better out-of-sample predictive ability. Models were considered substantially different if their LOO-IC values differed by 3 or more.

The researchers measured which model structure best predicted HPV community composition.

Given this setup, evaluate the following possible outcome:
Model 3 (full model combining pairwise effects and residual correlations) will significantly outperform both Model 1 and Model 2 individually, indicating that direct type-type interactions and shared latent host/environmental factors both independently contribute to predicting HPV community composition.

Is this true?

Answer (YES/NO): NO